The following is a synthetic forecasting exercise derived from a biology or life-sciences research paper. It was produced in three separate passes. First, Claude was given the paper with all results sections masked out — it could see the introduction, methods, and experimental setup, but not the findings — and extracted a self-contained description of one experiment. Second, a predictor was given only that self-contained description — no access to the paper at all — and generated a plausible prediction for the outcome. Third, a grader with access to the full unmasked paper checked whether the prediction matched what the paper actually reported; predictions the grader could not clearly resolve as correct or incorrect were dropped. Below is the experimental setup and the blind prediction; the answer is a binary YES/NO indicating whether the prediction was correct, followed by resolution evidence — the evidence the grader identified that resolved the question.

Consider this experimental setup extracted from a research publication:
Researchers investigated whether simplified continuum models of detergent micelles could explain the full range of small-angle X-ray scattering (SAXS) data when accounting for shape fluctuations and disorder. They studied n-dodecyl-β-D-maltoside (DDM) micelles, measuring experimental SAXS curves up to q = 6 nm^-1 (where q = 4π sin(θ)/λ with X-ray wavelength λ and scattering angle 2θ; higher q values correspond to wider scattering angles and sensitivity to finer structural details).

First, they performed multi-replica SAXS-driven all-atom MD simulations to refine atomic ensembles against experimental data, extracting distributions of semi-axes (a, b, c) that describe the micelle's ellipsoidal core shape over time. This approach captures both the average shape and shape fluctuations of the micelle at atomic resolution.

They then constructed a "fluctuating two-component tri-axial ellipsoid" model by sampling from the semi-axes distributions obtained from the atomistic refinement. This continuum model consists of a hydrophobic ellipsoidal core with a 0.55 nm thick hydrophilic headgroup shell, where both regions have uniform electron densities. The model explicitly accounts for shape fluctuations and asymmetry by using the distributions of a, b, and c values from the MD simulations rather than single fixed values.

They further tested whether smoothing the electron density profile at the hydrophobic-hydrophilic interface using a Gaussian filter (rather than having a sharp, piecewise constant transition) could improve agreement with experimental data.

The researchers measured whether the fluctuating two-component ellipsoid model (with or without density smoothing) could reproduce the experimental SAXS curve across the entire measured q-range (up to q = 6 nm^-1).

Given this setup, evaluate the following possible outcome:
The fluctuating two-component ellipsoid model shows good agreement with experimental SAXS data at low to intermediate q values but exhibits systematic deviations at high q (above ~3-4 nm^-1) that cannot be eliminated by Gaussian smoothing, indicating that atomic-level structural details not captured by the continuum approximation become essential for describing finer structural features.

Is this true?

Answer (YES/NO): NO